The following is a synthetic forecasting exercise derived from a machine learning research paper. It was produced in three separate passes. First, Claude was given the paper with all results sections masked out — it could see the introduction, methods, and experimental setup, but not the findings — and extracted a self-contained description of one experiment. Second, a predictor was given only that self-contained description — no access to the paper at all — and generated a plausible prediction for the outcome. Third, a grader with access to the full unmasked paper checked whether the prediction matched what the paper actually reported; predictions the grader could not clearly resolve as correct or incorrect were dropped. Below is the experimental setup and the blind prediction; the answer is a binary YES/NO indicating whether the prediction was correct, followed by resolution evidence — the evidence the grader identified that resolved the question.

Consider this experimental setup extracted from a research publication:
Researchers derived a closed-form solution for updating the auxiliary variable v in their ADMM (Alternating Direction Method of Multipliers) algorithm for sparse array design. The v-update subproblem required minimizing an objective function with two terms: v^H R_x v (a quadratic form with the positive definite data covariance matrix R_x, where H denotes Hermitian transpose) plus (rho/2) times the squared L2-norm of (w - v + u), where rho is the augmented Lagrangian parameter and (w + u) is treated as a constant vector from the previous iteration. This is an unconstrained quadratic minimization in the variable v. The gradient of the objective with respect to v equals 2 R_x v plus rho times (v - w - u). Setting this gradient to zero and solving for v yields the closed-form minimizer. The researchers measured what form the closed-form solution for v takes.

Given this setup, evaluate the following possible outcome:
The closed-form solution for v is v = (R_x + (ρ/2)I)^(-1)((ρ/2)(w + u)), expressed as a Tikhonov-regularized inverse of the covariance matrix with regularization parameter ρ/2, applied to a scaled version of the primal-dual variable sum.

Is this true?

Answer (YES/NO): NO